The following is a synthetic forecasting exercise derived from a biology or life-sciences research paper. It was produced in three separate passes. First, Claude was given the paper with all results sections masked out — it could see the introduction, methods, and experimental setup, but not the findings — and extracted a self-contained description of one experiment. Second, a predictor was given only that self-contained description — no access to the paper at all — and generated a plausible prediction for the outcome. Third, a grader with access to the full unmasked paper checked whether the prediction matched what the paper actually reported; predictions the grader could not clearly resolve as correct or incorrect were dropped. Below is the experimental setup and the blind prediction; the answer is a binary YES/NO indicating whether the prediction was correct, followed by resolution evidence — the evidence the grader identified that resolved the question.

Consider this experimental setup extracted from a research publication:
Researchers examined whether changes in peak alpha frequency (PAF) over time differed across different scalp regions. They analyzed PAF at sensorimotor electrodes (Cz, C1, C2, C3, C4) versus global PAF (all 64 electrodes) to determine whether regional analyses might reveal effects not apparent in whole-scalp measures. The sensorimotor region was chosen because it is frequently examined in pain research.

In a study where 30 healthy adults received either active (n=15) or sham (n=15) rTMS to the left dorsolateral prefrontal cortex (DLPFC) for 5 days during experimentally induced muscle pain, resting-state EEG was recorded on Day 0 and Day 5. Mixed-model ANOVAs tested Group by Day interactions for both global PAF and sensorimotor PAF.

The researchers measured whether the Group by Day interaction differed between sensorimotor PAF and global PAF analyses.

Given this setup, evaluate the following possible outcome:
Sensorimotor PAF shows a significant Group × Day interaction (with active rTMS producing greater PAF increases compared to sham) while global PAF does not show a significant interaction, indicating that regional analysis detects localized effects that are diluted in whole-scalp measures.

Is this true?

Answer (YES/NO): NO